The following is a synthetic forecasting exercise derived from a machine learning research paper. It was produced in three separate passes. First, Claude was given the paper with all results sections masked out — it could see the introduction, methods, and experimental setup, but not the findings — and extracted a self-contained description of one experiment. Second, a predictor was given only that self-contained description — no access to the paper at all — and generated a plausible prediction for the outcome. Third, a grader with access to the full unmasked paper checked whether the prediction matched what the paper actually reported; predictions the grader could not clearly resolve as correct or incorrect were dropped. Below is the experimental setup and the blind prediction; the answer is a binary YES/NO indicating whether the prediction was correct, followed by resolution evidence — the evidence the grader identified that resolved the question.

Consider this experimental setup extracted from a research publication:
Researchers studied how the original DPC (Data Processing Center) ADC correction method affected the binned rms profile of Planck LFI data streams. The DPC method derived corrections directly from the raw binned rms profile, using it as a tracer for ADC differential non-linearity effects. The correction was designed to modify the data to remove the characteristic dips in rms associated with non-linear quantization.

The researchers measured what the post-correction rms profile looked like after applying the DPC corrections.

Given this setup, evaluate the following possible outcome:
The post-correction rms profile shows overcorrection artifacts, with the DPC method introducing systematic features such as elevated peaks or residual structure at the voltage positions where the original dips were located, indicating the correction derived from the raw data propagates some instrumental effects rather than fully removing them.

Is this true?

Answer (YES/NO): NO